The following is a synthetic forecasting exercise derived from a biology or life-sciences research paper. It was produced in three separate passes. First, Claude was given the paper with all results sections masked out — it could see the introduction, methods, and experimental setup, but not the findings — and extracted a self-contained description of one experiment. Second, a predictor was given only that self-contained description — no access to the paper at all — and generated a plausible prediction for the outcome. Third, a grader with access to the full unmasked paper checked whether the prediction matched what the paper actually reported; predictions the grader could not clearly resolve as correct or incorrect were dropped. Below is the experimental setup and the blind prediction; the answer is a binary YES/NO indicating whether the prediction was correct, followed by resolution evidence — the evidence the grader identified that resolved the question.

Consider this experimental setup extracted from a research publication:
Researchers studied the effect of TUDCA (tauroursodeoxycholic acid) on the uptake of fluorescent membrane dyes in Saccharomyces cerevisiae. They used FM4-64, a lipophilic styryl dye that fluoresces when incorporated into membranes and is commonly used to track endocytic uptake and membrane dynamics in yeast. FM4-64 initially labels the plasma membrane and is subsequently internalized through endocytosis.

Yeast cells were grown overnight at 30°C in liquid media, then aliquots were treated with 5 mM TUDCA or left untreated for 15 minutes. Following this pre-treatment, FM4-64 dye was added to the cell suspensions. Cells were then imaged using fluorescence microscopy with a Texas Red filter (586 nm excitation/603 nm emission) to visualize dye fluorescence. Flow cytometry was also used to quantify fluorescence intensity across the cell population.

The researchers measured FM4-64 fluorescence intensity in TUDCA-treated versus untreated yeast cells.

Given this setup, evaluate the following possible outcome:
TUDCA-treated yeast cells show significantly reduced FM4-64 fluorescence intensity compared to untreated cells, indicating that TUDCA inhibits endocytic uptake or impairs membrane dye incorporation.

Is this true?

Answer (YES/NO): YES